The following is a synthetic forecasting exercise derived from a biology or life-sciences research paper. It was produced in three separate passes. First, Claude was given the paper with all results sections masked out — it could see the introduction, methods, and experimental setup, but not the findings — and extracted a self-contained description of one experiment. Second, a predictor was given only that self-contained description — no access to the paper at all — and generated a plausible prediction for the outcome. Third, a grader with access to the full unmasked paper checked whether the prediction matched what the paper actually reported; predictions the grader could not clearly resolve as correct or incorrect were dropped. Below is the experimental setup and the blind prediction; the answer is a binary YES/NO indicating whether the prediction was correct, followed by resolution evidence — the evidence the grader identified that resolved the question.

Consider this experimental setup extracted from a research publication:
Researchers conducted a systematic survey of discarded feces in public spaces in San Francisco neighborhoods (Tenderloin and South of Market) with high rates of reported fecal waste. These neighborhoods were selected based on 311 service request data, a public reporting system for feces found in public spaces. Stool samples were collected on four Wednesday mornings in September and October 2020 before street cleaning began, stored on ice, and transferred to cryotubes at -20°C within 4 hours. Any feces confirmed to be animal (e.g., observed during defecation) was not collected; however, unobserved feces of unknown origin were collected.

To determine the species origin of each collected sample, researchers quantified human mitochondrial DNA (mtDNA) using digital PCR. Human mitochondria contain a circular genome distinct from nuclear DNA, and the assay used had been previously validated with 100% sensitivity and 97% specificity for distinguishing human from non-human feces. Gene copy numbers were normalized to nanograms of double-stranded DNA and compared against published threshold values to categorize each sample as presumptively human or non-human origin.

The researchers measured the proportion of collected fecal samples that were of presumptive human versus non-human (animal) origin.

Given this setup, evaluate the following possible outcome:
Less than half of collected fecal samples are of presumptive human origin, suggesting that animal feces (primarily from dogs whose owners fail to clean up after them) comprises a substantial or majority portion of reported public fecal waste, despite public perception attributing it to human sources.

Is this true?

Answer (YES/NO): YES